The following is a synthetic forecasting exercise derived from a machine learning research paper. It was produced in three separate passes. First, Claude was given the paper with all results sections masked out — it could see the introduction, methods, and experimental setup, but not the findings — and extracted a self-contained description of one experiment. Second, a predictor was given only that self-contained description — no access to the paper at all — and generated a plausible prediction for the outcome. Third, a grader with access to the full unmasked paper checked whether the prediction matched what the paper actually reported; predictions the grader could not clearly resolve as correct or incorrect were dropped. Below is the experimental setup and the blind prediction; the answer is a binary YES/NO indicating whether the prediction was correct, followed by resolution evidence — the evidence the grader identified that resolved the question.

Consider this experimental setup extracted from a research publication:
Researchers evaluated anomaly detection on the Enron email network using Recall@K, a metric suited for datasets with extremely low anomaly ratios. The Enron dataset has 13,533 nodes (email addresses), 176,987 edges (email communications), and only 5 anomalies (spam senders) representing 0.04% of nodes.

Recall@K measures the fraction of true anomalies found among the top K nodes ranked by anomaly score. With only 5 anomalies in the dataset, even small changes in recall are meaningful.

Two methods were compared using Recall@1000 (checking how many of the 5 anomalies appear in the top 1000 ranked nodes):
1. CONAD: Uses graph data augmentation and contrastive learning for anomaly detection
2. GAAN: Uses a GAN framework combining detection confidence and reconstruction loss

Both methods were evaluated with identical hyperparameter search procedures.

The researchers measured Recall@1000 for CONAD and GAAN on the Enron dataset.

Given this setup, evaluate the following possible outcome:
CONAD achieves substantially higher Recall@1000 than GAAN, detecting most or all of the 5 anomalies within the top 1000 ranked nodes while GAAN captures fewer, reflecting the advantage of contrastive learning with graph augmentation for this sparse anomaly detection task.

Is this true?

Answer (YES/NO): NO